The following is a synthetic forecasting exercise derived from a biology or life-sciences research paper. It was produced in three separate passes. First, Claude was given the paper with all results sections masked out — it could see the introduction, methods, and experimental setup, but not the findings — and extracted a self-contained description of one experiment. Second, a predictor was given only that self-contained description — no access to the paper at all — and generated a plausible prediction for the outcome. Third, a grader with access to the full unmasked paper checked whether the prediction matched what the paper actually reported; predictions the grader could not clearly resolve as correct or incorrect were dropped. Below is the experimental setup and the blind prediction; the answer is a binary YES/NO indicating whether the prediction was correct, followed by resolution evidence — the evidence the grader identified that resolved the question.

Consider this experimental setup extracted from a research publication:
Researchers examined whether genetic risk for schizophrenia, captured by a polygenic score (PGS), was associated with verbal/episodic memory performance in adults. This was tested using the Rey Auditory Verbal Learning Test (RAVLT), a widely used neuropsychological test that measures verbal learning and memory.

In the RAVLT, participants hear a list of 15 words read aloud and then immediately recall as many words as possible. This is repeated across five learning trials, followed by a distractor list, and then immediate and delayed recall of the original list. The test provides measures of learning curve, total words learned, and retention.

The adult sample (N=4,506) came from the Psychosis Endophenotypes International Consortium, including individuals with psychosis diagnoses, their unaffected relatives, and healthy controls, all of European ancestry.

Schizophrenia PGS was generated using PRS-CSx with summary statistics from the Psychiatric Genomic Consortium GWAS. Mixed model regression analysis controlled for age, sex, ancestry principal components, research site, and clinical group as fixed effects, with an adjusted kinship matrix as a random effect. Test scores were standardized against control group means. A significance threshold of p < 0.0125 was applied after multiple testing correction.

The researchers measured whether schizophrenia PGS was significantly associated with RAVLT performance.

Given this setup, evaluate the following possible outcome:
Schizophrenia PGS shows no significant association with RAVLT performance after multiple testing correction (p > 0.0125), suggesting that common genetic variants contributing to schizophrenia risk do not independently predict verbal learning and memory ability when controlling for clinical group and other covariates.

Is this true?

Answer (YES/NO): YES